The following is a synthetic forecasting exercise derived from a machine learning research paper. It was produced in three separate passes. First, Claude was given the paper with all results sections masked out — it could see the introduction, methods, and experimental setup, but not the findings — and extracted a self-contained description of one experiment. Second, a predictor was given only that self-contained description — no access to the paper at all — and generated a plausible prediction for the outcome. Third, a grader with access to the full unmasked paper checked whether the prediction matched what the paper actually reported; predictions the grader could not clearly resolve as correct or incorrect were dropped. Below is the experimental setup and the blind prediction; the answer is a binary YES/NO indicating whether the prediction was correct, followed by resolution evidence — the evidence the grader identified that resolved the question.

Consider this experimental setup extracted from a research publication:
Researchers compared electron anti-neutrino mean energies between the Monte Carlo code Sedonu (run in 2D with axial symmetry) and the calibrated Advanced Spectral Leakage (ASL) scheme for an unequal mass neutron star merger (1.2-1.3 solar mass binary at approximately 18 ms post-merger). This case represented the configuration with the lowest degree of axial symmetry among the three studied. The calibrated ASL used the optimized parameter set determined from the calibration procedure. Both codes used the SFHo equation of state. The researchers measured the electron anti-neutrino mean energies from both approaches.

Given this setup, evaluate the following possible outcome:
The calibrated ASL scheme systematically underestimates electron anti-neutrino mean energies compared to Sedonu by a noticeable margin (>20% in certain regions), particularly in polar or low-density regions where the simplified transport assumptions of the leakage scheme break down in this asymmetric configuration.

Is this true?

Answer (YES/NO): NO